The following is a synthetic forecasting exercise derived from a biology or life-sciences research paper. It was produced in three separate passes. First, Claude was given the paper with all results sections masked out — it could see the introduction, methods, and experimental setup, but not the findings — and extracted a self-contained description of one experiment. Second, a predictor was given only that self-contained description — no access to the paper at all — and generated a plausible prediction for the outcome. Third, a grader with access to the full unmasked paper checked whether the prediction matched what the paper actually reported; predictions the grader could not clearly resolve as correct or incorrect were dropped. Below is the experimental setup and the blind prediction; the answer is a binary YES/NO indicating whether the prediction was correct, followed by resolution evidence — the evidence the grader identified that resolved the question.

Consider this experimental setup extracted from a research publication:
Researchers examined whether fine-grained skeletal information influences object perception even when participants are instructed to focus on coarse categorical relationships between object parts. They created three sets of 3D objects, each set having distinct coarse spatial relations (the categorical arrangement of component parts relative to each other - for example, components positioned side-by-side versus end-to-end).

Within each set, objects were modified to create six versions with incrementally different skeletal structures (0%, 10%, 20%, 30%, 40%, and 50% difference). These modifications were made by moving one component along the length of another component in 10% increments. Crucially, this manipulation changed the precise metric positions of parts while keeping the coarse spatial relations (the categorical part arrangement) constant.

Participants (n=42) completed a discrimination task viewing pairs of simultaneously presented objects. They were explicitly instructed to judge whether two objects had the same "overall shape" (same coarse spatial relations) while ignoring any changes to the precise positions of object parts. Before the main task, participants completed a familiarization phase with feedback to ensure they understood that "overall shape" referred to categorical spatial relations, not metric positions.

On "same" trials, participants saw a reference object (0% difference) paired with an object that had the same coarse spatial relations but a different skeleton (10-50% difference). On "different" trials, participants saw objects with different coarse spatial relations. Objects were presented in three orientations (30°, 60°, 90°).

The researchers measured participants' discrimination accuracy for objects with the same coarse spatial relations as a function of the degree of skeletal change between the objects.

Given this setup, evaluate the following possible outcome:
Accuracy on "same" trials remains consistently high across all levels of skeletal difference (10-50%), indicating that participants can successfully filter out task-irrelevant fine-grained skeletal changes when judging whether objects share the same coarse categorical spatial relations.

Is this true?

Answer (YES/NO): NO